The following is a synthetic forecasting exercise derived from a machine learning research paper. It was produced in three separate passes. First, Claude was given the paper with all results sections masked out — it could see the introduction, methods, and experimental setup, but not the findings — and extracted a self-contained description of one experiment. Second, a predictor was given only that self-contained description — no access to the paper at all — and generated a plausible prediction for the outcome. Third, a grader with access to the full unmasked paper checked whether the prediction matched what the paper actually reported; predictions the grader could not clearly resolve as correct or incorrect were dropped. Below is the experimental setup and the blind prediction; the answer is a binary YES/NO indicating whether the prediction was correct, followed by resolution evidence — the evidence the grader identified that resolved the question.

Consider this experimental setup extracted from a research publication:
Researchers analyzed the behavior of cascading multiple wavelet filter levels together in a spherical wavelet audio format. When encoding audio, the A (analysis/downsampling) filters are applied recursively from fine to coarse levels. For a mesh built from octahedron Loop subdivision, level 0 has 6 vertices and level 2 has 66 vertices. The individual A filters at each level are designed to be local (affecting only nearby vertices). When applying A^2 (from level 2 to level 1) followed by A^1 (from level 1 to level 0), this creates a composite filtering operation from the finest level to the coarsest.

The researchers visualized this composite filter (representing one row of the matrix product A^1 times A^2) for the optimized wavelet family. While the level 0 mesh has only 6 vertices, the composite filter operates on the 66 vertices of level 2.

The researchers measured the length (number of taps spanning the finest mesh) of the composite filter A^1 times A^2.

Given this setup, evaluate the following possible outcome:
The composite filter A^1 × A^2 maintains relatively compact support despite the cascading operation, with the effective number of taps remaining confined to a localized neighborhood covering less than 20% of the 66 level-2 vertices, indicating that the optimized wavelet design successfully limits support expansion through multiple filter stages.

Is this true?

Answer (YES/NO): NO